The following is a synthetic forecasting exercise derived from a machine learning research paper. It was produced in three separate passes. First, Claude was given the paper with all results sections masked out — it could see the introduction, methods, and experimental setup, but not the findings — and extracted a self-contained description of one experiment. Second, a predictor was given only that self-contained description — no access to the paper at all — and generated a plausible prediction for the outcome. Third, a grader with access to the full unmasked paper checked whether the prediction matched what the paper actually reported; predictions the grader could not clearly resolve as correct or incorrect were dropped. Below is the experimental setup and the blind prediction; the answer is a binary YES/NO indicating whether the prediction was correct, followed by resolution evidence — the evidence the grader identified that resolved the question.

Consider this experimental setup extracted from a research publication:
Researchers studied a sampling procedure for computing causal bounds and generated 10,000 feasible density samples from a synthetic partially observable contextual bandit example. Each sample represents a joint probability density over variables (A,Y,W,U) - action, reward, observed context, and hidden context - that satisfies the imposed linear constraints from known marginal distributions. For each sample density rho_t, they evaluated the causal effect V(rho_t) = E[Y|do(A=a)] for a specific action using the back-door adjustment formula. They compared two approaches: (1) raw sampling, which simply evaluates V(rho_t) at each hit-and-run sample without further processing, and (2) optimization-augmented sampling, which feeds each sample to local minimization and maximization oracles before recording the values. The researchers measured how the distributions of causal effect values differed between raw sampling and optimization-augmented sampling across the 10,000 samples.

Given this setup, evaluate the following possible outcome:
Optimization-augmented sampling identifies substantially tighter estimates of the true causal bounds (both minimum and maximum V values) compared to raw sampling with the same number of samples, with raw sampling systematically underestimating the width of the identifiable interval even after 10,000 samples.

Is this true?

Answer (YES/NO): YES